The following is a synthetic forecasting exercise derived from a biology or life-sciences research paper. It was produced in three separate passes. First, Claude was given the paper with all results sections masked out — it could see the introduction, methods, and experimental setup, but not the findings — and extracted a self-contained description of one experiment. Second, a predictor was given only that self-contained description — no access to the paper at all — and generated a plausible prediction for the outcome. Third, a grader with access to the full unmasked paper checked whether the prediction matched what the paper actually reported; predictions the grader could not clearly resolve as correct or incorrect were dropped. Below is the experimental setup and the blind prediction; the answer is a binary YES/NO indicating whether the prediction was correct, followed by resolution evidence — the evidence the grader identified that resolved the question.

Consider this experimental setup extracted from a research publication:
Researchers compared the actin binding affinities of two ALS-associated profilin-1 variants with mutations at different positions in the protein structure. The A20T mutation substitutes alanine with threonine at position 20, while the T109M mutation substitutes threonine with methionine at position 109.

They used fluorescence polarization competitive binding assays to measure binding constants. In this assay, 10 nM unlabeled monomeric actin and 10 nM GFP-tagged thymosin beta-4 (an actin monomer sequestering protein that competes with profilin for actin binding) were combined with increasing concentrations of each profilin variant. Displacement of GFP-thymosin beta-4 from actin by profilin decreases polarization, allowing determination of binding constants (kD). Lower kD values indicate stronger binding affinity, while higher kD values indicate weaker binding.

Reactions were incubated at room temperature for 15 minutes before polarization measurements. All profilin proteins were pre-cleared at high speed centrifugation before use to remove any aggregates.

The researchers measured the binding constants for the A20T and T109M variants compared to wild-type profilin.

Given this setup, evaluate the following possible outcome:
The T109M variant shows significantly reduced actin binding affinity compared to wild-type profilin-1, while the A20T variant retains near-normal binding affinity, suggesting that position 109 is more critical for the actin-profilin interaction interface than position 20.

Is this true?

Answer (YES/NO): NO